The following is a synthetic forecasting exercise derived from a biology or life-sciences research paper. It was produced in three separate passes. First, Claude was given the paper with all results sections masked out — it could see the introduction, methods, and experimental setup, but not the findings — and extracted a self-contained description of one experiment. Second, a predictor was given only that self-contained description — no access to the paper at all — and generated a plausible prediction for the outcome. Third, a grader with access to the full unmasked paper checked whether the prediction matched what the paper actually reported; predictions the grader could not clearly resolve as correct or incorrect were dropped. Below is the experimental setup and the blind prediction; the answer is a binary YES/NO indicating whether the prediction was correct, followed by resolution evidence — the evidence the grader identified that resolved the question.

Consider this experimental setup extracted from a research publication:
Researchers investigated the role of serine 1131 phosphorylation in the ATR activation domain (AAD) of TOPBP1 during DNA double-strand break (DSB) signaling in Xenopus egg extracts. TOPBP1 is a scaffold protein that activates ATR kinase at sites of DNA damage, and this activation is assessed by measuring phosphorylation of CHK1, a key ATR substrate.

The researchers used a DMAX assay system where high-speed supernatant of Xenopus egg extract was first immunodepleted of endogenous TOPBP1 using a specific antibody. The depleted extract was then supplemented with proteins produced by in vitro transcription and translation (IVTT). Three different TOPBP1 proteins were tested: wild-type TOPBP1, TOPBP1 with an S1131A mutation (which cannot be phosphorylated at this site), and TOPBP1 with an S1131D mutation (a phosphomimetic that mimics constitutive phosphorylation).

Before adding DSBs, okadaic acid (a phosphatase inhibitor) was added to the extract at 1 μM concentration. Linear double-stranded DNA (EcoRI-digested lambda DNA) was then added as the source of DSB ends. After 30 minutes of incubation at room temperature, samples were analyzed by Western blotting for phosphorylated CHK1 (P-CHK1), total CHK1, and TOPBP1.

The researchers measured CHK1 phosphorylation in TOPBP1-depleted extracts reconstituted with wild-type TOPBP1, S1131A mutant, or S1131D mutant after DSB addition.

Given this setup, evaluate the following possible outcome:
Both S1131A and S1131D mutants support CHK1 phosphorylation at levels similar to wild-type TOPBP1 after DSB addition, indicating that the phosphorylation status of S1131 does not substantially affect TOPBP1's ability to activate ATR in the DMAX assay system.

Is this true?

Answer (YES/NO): NO